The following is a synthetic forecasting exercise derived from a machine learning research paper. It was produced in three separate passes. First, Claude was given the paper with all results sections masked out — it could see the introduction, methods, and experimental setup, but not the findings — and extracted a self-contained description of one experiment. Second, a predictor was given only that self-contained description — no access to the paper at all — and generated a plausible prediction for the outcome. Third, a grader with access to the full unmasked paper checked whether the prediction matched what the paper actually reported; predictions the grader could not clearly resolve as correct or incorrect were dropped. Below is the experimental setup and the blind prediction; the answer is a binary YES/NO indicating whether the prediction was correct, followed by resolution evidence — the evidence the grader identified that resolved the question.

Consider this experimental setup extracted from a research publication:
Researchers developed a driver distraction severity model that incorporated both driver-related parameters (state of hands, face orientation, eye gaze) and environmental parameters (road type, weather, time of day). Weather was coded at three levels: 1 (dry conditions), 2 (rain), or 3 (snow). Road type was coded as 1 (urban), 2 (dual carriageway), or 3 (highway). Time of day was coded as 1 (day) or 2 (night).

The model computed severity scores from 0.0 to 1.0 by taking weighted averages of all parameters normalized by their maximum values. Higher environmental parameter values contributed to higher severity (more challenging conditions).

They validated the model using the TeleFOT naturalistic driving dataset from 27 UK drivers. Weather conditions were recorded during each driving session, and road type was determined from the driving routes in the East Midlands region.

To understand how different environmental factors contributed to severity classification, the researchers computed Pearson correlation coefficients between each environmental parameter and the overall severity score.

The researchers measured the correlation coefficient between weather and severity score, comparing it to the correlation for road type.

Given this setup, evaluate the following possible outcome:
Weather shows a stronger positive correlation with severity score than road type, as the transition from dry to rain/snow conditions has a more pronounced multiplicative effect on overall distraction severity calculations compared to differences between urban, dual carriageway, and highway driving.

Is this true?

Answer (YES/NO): NO